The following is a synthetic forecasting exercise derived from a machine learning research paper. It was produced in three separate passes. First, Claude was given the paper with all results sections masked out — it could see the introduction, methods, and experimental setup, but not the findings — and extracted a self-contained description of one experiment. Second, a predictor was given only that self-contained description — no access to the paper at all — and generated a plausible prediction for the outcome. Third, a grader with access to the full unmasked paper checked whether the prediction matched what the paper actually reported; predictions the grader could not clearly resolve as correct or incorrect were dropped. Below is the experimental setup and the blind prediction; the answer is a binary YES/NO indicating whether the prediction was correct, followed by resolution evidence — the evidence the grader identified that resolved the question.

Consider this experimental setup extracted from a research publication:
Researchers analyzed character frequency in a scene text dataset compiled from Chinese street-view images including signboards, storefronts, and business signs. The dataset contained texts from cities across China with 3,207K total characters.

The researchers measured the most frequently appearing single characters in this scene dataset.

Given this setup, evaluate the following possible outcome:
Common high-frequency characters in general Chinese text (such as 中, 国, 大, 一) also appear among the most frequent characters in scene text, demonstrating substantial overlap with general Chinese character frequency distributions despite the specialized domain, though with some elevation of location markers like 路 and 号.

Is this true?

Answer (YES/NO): NO